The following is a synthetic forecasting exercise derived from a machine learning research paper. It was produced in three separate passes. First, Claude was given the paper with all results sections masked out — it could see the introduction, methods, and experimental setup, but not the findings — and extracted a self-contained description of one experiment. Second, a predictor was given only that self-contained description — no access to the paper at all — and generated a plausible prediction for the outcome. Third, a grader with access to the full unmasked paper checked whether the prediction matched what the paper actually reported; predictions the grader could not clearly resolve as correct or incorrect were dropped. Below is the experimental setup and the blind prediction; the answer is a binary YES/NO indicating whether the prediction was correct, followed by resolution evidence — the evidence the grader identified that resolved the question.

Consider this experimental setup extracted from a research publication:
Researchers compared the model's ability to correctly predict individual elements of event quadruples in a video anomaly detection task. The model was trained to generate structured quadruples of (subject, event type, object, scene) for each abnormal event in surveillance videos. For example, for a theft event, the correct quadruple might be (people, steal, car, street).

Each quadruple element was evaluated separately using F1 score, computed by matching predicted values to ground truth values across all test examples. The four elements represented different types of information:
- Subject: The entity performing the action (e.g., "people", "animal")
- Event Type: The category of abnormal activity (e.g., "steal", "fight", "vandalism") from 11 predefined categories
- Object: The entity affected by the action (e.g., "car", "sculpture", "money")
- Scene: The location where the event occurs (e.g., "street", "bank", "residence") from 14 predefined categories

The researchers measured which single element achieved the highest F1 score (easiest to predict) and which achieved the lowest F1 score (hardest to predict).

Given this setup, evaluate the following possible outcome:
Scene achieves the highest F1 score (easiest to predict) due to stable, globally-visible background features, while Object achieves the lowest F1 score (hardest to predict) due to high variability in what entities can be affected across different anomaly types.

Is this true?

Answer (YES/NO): YES